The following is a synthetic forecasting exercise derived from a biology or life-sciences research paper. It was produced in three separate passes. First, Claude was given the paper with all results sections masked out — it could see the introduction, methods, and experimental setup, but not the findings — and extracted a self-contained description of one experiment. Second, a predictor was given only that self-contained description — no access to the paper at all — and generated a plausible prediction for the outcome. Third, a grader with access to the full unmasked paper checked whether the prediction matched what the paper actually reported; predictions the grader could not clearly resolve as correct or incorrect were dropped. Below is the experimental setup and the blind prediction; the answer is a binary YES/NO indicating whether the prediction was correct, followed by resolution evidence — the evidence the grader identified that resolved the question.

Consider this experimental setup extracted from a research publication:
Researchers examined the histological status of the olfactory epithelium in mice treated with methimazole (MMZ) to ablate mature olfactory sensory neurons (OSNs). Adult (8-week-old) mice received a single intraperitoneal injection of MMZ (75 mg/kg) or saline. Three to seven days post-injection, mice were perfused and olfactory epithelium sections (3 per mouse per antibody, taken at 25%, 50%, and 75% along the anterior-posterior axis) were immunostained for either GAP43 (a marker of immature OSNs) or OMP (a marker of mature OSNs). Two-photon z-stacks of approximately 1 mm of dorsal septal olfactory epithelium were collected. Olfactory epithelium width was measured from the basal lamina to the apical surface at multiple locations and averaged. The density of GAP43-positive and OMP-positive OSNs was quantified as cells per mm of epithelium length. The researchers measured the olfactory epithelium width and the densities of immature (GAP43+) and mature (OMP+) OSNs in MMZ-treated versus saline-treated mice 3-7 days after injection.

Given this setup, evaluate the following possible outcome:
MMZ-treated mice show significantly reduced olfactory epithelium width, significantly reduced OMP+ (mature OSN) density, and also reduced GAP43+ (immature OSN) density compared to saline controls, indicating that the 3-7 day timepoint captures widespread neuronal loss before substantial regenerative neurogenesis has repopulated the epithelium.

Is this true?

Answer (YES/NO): NO